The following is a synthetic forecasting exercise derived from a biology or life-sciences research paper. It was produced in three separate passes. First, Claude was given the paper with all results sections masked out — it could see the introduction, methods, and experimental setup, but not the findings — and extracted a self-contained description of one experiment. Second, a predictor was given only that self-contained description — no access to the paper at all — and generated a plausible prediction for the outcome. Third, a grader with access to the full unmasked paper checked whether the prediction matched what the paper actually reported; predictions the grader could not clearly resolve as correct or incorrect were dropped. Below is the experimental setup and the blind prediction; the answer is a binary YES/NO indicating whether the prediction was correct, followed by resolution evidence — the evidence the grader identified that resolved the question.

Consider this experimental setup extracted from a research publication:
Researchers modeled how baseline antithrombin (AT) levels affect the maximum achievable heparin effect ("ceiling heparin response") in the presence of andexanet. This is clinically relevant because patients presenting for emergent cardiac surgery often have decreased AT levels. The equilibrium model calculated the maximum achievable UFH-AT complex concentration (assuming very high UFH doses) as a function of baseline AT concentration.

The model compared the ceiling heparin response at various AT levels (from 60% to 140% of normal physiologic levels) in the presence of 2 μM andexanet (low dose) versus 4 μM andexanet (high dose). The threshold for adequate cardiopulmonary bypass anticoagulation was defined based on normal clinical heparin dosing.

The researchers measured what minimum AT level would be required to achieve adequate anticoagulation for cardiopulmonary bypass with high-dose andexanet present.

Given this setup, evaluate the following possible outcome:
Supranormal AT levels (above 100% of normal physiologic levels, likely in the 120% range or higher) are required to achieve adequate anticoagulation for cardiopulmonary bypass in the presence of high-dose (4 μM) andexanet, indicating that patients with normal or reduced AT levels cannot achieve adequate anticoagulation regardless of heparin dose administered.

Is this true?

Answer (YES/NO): YES